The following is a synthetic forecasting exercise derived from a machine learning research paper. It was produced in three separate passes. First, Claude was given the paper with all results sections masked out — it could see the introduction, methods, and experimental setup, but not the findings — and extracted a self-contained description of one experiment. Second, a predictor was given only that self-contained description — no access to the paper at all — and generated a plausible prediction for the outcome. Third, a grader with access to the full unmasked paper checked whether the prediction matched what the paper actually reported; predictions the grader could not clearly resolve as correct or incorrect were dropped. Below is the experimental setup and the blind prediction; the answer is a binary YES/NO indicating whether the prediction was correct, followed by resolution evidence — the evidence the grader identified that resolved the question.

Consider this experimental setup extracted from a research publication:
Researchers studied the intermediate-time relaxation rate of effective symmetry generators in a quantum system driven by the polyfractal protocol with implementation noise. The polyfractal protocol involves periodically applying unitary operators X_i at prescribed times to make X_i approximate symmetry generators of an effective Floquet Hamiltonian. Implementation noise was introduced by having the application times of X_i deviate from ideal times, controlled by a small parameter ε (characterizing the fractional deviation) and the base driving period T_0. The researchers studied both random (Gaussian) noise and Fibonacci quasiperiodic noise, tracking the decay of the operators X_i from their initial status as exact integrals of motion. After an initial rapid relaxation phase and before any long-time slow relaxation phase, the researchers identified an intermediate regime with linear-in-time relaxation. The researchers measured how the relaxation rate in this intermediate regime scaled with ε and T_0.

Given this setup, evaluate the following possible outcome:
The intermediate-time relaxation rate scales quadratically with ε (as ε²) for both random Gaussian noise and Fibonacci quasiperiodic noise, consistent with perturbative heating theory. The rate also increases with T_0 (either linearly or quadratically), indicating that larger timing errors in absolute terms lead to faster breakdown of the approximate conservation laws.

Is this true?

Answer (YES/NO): YES